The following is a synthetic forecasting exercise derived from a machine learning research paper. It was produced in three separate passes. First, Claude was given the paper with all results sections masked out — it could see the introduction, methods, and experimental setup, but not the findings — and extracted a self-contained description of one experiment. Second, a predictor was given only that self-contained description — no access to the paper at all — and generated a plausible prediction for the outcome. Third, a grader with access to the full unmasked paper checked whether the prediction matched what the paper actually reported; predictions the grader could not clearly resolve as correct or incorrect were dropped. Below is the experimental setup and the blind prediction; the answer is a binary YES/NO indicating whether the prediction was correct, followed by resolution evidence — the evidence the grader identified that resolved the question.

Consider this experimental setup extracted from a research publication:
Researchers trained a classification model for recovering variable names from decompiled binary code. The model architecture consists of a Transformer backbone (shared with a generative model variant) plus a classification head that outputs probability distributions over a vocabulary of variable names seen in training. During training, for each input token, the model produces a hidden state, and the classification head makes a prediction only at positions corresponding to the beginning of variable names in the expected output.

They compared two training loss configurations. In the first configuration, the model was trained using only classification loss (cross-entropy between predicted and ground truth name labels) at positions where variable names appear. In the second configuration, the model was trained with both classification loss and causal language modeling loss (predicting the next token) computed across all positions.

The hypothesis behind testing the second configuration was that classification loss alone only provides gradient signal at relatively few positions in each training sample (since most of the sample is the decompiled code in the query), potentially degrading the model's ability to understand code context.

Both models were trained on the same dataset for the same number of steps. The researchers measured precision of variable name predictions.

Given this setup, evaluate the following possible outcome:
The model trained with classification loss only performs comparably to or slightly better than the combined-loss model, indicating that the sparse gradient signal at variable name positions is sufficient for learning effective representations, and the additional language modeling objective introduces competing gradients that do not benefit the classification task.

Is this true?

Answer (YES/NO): NO